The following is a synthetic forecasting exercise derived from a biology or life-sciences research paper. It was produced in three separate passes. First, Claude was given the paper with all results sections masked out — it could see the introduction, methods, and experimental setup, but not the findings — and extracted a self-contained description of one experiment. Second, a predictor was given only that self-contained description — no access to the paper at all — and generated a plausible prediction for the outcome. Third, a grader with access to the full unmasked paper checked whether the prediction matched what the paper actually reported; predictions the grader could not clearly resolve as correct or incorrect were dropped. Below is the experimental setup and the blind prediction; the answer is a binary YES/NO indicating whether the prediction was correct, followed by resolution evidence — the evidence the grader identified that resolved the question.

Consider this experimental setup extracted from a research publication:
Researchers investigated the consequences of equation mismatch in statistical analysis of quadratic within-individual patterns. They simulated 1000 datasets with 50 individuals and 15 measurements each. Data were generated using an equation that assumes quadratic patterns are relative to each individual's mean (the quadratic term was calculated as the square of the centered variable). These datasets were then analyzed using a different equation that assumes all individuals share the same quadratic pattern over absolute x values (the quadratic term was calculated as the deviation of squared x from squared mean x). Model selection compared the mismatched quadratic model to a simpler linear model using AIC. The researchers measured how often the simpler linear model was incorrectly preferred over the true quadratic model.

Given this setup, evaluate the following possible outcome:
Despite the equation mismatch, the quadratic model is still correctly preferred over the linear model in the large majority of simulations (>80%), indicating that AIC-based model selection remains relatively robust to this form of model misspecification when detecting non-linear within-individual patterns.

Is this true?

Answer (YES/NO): NO